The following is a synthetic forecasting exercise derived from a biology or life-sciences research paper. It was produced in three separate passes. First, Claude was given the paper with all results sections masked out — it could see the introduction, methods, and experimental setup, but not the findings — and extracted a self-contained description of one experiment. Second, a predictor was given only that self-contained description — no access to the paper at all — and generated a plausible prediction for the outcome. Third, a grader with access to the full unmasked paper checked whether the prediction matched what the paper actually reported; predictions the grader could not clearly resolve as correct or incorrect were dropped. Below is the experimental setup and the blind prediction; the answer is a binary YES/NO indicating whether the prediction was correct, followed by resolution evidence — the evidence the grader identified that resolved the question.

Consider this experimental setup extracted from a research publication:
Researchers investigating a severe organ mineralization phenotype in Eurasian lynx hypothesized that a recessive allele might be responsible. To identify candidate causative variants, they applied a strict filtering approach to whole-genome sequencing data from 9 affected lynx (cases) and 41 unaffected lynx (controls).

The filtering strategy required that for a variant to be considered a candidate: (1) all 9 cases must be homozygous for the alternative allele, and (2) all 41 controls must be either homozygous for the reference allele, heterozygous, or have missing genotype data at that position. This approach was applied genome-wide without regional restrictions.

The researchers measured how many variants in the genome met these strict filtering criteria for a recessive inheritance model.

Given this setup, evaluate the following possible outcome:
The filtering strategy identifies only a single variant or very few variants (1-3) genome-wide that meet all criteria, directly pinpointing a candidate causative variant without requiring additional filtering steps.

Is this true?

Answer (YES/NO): YES